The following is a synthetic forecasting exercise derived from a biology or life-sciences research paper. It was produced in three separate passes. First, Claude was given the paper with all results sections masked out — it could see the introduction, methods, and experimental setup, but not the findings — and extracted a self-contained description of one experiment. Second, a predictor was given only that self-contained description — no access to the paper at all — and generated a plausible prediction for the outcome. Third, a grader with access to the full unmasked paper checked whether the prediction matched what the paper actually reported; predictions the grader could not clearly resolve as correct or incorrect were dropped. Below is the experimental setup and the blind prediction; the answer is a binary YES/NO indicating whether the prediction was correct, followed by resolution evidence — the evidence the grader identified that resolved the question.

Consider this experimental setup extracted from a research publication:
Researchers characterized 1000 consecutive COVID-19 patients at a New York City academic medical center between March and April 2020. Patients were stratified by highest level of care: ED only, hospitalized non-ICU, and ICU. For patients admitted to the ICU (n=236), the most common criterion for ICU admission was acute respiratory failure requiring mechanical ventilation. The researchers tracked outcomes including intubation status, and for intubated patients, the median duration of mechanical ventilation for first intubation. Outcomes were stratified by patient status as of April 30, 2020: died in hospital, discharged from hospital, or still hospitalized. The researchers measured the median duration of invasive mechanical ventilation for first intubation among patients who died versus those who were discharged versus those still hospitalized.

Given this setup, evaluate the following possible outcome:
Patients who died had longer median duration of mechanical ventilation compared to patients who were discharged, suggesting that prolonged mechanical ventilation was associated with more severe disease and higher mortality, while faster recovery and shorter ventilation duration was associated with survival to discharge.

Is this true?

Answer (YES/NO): NO